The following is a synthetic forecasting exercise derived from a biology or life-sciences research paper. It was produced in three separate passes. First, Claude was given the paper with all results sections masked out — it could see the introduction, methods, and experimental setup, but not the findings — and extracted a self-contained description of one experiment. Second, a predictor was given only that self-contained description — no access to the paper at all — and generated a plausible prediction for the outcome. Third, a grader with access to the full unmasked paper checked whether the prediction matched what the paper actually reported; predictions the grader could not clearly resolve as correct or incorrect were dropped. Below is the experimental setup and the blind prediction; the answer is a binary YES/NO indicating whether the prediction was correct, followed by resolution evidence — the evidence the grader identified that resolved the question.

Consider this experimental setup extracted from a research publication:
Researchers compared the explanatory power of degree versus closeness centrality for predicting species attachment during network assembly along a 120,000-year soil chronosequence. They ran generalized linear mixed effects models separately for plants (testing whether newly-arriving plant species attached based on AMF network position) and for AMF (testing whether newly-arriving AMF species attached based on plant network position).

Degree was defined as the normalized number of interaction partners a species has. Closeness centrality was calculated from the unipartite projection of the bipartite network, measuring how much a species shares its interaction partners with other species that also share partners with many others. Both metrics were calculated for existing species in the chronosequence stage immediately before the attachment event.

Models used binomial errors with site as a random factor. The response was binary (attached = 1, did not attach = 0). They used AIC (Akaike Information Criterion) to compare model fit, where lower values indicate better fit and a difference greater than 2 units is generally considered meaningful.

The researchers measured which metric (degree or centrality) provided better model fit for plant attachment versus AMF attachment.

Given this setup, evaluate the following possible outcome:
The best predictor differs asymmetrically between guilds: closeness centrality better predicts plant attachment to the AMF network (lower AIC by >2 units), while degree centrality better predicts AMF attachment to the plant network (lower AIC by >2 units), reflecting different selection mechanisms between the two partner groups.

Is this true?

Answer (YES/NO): NO